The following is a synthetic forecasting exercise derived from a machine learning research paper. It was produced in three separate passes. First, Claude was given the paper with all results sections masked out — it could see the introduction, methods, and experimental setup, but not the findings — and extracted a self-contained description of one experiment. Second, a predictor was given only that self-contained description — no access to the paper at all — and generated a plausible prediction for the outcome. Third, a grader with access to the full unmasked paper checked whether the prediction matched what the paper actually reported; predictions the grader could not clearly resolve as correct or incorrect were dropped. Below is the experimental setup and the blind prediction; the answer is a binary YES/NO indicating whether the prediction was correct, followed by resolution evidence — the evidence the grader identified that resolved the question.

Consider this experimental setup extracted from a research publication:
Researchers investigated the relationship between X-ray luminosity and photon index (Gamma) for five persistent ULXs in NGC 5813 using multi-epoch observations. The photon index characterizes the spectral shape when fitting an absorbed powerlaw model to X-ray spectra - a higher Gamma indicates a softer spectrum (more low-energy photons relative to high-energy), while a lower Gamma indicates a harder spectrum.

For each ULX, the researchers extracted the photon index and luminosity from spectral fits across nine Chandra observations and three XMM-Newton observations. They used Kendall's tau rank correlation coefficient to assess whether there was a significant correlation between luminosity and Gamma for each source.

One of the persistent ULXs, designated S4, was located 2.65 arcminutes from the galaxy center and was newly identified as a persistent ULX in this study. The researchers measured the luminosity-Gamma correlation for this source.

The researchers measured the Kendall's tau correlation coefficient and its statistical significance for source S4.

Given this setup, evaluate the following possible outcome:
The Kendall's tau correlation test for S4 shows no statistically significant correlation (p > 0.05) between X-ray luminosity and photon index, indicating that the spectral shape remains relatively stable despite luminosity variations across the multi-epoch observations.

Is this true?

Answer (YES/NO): NO